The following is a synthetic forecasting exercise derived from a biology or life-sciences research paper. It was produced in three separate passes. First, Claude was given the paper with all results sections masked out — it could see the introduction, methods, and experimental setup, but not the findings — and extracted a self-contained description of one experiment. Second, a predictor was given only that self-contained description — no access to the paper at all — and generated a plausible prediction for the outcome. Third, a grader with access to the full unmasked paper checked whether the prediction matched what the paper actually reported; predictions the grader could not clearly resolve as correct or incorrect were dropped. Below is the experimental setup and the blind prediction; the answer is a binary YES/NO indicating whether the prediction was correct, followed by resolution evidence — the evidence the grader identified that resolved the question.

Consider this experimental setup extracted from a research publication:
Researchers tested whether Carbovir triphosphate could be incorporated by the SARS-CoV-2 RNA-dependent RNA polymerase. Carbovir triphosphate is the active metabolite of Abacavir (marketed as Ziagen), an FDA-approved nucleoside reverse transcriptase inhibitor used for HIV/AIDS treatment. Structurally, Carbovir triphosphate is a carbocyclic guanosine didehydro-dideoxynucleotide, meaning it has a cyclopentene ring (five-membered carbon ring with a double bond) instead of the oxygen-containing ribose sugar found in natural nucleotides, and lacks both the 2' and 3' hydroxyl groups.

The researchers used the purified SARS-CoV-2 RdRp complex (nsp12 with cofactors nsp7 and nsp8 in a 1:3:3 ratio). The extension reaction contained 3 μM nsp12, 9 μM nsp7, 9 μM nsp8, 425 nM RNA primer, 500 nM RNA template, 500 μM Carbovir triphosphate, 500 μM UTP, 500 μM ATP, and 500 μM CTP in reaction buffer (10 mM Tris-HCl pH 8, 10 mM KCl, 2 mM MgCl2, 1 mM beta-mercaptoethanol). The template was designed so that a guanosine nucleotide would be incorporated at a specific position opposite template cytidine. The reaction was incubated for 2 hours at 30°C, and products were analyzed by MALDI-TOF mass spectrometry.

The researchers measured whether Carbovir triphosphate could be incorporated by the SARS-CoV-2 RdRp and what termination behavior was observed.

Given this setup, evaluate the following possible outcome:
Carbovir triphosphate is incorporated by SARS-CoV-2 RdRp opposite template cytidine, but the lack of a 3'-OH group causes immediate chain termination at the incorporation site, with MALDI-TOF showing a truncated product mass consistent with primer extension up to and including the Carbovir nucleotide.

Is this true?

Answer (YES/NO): YES